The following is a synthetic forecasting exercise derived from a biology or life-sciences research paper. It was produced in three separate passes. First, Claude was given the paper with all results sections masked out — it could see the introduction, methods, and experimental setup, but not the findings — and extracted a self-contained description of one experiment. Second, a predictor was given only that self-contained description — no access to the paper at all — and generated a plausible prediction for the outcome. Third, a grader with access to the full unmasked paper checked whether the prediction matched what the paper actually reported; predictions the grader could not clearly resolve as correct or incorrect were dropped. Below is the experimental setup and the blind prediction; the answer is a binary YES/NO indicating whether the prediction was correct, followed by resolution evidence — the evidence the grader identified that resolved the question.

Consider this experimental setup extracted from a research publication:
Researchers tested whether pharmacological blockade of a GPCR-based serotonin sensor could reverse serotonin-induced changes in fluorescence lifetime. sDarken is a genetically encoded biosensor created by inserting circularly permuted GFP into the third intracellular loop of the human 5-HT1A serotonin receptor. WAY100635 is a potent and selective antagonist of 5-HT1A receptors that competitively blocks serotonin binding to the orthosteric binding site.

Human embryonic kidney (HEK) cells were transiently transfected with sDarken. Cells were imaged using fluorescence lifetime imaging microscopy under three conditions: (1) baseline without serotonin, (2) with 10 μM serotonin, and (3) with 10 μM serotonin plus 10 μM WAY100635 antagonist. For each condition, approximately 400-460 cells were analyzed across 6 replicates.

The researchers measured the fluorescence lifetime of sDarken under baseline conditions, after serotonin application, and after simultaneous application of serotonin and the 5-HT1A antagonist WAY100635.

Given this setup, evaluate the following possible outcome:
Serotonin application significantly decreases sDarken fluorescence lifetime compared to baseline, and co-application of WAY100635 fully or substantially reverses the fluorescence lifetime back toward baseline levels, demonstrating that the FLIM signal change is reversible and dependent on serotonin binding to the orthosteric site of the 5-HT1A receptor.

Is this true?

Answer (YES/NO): YES